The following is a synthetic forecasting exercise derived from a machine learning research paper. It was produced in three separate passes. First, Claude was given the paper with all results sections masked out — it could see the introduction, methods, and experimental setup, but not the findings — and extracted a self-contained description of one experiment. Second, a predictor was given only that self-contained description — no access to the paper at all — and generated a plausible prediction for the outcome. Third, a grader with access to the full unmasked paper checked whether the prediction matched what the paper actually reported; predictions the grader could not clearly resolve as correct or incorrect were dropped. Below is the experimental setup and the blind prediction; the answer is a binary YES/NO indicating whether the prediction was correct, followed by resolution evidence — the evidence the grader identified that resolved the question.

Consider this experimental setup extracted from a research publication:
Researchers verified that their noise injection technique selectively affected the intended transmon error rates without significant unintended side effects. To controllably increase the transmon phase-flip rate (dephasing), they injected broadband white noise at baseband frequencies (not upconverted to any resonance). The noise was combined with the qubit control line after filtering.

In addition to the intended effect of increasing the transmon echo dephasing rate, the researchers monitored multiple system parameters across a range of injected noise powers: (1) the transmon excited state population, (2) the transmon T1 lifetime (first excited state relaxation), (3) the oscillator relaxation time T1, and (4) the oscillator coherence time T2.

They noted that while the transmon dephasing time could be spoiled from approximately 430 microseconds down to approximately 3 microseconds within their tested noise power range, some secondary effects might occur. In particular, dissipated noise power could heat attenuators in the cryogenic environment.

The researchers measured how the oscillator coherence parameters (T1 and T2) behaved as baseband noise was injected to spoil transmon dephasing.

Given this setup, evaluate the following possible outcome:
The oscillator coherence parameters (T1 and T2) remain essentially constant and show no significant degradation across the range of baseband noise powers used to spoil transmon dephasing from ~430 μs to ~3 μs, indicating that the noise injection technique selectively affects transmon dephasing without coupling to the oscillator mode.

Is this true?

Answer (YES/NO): YES